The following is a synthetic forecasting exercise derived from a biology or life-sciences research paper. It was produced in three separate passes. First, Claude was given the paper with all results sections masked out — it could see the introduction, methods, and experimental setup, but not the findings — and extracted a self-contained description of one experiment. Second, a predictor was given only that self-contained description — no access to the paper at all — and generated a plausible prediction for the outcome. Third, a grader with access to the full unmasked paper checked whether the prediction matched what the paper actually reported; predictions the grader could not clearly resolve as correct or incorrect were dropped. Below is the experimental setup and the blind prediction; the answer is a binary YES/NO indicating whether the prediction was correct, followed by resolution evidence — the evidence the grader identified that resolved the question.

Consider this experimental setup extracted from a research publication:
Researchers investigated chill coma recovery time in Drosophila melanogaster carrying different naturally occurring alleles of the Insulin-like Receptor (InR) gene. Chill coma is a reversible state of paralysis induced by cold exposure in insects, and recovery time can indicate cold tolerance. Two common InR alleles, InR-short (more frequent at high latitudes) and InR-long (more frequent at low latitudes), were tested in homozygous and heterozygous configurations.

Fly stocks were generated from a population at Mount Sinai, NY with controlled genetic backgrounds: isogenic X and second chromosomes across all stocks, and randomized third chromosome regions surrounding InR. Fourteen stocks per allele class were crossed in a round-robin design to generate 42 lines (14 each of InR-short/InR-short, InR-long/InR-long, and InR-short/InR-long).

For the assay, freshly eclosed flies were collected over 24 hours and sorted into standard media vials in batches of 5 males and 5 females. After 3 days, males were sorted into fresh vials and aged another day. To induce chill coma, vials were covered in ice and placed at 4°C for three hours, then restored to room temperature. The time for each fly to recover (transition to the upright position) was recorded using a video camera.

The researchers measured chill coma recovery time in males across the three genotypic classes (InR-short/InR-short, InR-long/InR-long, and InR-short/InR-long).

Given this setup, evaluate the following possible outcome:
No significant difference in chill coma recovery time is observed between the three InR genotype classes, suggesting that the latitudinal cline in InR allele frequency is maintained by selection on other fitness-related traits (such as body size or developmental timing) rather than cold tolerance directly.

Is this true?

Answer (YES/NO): NO